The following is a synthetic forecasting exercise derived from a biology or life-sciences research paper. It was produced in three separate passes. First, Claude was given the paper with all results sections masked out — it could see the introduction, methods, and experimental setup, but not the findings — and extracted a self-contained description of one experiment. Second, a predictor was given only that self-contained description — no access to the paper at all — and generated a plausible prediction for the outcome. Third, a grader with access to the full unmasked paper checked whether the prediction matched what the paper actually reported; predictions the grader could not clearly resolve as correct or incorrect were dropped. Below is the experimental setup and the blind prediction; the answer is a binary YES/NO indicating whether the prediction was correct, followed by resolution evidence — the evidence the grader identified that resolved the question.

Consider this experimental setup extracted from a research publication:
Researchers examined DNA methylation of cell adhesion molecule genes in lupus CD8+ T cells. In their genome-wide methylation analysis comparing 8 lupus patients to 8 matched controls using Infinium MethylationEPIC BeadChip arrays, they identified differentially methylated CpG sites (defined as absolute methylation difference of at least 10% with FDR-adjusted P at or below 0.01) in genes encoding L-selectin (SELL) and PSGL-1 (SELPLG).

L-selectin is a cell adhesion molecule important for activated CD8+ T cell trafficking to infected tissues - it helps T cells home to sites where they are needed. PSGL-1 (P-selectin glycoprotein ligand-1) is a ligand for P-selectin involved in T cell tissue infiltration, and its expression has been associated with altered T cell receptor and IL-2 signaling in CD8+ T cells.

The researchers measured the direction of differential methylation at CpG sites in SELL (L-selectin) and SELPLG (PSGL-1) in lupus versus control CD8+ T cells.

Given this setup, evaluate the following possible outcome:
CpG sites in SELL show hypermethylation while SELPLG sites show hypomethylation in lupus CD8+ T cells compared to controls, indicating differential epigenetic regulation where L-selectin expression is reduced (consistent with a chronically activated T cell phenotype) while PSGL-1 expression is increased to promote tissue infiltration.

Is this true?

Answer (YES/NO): NO